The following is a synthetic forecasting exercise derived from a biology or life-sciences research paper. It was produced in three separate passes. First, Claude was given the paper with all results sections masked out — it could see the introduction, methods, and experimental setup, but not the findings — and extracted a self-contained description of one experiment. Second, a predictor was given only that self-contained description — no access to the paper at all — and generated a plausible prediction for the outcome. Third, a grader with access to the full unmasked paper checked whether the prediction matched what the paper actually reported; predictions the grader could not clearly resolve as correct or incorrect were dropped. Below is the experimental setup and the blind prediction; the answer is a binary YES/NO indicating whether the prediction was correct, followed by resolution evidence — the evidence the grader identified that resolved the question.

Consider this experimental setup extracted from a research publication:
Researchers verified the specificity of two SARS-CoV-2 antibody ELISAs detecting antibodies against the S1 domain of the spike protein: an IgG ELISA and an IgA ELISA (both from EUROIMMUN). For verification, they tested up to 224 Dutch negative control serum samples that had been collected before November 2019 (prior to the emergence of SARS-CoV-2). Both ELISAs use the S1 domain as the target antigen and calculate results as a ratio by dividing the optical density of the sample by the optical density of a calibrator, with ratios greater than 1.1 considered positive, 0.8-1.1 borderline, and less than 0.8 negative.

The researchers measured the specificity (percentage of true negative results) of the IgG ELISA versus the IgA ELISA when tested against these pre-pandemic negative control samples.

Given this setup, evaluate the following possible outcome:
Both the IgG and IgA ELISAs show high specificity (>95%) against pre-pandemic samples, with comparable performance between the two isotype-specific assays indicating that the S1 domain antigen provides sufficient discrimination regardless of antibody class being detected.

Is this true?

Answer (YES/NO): NO